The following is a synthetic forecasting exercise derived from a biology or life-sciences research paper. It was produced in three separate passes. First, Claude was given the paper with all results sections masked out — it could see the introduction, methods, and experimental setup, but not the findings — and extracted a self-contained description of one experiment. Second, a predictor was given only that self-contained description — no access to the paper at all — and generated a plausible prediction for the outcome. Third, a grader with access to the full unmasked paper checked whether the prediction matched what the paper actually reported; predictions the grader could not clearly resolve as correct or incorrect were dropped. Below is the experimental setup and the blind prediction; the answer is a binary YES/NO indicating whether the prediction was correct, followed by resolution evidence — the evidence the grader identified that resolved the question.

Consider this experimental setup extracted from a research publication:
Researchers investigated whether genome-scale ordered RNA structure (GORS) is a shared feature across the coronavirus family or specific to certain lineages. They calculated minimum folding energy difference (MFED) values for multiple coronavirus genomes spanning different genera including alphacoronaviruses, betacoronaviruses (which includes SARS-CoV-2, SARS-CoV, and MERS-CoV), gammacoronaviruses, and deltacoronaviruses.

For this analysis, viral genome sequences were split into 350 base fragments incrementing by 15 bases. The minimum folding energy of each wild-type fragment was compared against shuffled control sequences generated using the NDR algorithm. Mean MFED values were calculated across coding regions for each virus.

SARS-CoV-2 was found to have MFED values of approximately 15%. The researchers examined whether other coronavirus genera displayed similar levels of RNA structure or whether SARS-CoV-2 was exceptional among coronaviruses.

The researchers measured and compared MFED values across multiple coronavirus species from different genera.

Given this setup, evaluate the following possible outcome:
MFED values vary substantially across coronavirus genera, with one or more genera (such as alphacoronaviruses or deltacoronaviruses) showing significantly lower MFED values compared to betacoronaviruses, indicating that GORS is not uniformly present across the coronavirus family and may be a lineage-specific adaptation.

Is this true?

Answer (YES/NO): NO